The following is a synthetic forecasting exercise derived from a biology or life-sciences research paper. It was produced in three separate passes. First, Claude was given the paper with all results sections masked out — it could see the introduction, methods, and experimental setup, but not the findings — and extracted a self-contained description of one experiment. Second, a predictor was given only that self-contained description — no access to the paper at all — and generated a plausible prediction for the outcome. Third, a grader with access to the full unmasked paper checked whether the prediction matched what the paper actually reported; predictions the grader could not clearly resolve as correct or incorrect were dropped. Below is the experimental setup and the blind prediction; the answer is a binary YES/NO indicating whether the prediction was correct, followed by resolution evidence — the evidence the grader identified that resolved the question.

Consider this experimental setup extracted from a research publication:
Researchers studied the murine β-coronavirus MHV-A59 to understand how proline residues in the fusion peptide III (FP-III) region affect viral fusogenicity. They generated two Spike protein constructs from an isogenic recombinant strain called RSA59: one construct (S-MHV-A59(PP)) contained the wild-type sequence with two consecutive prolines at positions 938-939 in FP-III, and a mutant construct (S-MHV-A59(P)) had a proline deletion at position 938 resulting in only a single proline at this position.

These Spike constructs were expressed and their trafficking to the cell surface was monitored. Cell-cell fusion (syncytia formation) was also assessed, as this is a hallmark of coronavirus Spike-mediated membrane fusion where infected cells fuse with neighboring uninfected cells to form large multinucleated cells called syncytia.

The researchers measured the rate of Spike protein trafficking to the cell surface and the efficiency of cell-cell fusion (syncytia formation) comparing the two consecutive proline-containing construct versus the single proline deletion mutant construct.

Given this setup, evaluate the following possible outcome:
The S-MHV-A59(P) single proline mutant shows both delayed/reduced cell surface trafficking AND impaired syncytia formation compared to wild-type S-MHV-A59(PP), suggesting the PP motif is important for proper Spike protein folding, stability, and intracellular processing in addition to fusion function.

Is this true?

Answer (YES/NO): YES